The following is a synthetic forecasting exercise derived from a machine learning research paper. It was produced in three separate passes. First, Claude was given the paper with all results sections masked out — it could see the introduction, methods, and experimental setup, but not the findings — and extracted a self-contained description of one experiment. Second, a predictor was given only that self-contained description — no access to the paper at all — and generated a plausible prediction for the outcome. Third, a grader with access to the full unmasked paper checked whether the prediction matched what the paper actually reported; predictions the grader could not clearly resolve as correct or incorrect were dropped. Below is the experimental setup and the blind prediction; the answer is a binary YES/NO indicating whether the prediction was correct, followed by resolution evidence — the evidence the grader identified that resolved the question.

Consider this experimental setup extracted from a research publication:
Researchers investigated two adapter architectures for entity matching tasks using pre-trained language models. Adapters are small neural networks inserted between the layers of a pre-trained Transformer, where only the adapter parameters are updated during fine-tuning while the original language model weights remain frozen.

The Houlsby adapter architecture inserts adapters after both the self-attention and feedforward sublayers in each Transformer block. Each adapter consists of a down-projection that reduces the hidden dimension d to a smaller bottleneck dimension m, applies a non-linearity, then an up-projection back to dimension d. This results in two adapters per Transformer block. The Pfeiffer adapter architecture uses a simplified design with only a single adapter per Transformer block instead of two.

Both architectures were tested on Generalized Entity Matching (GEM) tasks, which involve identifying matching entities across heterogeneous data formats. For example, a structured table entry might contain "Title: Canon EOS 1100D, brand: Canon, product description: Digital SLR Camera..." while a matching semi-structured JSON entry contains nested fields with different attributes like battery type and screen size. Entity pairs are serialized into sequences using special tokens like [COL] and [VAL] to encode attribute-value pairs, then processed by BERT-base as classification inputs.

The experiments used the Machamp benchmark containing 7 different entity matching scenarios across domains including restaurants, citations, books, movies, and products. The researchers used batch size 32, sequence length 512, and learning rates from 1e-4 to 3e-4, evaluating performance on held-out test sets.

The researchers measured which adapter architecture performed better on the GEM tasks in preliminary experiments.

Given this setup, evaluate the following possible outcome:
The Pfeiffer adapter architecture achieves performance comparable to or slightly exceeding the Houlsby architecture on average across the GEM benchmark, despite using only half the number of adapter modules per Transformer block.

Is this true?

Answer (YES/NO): NO